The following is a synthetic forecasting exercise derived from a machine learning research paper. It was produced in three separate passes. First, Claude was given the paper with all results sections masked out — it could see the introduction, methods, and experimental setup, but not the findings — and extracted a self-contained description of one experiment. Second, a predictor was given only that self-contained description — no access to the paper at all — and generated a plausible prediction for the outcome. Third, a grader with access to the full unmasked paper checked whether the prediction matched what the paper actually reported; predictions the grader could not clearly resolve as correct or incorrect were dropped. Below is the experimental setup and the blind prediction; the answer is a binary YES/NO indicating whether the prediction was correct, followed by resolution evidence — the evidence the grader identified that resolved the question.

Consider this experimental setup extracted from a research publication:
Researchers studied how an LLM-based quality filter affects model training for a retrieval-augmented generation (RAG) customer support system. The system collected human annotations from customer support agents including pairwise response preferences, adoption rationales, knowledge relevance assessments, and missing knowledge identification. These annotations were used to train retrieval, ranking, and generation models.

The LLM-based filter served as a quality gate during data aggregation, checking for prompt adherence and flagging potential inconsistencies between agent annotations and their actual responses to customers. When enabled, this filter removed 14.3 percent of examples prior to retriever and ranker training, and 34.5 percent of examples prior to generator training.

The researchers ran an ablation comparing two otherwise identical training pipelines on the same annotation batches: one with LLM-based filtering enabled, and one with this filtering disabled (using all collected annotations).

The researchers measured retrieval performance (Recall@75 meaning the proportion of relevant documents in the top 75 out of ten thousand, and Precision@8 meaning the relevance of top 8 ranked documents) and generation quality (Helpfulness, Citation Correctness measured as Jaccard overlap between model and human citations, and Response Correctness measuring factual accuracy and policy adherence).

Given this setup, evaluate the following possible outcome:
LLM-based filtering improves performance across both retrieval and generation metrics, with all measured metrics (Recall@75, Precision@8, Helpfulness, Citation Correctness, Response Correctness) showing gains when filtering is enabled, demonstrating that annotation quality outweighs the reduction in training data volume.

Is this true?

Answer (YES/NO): NO